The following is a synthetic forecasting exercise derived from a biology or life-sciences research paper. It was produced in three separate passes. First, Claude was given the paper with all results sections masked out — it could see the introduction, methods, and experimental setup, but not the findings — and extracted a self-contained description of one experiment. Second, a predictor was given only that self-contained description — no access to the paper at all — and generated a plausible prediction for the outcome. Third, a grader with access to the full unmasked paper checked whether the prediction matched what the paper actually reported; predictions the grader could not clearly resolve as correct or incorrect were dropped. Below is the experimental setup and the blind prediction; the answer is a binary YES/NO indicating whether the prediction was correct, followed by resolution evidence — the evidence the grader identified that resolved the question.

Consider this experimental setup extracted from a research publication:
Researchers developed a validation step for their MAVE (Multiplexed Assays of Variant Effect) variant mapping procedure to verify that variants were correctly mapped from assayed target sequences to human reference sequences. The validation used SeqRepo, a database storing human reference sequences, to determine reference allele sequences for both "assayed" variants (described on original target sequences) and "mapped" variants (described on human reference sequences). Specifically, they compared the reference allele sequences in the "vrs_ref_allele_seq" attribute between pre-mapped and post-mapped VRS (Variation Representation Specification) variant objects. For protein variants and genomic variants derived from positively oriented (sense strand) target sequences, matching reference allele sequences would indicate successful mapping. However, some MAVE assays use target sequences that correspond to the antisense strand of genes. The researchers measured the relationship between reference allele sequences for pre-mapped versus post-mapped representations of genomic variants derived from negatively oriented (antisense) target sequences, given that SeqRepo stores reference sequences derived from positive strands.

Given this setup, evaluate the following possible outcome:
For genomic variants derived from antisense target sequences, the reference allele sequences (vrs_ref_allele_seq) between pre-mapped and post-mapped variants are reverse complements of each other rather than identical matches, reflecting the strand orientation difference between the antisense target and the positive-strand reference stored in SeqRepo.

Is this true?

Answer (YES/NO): YES